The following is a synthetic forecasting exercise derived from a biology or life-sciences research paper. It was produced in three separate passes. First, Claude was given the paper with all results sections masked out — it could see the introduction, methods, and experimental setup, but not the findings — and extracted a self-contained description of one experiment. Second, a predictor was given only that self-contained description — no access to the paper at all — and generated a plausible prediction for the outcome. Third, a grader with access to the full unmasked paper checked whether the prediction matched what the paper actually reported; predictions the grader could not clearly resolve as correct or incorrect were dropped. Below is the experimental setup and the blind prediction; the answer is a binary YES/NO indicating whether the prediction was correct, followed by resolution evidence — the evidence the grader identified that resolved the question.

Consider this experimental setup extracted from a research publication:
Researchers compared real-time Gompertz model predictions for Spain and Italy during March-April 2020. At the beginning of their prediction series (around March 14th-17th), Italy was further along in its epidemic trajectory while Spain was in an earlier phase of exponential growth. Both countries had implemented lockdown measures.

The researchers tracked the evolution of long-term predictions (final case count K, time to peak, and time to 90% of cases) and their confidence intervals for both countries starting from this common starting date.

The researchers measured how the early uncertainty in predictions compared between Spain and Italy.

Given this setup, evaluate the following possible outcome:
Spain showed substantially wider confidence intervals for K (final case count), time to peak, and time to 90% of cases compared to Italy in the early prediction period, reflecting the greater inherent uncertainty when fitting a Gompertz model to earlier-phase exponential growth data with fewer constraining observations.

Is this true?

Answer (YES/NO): YES